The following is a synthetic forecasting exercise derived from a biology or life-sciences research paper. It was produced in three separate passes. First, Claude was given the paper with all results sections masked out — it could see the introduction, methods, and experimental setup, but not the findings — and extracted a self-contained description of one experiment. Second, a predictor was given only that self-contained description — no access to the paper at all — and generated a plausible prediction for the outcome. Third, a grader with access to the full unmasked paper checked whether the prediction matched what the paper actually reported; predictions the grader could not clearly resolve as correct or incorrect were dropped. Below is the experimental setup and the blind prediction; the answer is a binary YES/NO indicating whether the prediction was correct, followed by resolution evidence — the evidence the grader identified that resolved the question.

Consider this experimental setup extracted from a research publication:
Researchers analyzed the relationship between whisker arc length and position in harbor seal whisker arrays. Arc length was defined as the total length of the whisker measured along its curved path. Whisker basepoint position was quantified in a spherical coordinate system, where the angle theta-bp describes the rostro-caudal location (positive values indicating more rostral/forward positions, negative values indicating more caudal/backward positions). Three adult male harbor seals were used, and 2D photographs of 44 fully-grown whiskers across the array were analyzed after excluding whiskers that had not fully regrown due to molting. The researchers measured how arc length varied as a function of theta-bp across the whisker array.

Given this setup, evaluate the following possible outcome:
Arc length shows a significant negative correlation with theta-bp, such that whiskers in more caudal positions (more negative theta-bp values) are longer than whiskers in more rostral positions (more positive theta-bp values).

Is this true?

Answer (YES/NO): YES